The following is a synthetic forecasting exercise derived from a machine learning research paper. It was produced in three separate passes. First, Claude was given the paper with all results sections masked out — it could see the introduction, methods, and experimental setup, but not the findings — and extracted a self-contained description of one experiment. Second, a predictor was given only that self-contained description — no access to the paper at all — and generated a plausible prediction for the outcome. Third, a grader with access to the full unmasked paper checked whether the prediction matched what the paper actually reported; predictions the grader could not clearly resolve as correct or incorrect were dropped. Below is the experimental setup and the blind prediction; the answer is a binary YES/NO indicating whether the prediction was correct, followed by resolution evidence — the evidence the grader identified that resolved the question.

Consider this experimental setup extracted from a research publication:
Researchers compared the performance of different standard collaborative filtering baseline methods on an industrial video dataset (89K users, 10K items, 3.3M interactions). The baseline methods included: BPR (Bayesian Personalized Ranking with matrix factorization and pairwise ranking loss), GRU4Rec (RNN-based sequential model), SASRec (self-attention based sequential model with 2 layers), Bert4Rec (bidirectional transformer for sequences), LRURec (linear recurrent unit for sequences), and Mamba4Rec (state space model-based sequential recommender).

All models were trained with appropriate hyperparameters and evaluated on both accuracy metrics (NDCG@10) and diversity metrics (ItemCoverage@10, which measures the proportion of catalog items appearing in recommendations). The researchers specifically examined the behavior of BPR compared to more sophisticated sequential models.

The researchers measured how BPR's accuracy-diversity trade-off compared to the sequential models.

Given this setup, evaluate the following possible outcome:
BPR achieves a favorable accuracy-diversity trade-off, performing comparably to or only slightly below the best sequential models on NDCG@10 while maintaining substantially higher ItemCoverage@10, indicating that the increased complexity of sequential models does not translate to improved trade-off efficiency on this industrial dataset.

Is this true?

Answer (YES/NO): NO